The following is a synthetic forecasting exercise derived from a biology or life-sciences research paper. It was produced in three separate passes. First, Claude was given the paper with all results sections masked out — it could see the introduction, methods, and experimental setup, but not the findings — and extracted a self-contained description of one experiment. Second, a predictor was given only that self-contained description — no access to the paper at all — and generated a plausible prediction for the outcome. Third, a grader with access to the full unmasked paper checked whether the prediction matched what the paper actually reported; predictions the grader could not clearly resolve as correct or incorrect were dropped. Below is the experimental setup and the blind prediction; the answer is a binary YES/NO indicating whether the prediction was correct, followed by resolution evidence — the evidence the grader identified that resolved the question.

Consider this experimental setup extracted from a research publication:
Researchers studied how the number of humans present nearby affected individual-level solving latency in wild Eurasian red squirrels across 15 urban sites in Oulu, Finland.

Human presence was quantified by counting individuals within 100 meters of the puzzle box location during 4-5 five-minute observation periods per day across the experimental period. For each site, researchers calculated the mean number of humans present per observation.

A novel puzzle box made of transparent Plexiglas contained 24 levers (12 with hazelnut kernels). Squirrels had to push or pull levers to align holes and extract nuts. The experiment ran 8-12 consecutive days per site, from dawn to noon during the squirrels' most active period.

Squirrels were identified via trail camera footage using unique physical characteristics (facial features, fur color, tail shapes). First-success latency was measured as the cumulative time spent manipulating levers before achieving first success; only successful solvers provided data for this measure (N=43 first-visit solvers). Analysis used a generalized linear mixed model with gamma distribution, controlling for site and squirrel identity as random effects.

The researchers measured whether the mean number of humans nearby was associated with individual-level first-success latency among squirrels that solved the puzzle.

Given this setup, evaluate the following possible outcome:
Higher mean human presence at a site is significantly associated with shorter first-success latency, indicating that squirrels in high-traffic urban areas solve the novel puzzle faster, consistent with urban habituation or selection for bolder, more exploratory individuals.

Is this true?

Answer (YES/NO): YES